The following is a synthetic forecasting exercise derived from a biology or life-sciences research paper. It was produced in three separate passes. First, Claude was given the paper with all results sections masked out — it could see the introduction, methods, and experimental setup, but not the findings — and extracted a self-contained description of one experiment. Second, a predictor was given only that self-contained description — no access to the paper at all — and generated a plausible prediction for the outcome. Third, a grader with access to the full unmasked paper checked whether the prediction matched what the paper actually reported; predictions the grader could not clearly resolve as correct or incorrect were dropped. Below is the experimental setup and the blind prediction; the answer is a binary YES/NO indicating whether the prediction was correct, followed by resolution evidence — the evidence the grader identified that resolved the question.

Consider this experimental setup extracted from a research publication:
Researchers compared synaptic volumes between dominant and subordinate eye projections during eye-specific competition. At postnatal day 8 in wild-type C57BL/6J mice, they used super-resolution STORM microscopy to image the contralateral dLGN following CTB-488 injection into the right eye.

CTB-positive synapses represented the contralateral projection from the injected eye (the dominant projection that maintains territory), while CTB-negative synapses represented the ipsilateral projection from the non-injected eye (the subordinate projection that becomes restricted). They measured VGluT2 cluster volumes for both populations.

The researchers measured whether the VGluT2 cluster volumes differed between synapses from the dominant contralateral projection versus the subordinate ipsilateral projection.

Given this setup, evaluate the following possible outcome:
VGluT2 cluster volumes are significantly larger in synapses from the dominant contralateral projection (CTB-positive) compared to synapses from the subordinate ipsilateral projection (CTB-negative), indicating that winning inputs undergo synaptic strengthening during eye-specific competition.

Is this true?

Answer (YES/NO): YES